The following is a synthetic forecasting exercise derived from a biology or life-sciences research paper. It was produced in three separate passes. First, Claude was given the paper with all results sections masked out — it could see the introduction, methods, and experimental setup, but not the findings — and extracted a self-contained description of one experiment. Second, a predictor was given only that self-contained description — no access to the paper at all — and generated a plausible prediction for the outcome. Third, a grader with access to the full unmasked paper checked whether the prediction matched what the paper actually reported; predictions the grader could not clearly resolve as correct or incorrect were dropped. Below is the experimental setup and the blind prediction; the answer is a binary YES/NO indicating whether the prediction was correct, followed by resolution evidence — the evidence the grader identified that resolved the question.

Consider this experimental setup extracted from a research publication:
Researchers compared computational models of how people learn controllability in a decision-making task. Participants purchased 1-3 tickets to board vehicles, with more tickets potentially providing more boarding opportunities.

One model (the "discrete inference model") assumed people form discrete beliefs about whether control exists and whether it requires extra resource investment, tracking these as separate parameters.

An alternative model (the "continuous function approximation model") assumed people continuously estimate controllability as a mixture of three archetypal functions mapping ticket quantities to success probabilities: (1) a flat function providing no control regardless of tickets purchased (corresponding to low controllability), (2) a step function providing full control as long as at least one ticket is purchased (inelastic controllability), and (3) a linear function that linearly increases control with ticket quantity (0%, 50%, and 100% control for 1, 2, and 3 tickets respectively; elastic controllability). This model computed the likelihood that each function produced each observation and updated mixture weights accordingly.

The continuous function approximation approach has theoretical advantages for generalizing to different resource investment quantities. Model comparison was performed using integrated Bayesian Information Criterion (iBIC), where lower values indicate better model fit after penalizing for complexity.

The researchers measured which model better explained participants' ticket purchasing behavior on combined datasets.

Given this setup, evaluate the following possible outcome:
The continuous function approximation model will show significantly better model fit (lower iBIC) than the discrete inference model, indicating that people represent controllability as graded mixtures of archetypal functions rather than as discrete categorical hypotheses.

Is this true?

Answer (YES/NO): NO